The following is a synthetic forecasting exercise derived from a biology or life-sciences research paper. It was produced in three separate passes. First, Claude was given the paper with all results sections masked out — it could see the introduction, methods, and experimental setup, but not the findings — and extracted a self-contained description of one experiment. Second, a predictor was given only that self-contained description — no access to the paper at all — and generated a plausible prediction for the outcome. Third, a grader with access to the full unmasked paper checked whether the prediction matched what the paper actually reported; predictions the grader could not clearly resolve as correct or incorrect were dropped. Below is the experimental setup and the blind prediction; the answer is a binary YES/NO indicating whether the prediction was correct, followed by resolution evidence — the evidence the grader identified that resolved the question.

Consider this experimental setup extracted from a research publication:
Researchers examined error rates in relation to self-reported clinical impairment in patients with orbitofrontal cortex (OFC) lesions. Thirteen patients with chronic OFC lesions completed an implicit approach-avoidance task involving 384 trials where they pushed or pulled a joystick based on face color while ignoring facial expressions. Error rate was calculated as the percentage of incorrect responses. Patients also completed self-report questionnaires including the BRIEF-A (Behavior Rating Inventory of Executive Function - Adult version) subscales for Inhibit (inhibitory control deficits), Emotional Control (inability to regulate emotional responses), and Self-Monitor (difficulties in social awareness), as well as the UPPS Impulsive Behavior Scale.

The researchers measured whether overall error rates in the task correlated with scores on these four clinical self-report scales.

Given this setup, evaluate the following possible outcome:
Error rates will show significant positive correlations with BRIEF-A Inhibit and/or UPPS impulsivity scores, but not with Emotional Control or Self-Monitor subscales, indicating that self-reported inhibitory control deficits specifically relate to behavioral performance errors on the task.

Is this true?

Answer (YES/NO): NO